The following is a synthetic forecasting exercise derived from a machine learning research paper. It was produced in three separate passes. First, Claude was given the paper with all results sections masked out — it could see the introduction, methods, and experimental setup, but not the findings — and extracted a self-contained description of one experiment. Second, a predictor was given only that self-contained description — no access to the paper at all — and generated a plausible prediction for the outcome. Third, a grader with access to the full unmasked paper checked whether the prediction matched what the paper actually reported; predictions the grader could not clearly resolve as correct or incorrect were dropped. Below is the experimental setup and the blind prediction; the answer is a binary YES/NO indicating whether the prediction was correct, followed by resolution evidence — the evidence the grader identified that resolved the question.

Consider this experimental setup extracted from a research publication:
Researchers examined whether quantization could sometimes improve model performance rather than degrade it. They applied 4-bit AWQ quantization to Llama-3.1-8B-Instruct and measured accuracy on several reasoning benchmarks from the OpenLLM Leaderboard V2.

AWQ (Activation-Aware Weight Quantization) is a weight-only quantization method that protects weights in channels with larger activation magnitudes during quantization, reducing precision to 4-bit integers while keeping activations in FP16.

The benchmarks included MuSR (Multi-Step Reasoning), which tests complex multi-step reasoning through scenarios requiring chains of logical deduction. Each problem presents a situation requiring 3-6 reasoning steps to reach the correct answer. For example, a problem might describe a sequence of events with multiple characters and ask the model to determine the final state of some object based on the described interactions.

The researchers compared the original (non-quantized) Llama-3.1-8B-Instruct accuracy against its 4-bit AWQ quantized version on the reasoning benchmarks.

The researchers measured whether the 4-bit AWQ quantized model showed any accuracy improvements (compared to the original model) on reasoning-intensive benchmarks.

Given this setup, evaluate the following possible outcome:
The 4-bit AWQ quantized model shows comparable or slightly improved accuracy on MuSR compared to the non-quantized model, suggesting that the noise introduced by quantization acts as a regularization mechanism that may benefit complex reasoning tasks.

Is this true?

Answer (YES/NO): NO